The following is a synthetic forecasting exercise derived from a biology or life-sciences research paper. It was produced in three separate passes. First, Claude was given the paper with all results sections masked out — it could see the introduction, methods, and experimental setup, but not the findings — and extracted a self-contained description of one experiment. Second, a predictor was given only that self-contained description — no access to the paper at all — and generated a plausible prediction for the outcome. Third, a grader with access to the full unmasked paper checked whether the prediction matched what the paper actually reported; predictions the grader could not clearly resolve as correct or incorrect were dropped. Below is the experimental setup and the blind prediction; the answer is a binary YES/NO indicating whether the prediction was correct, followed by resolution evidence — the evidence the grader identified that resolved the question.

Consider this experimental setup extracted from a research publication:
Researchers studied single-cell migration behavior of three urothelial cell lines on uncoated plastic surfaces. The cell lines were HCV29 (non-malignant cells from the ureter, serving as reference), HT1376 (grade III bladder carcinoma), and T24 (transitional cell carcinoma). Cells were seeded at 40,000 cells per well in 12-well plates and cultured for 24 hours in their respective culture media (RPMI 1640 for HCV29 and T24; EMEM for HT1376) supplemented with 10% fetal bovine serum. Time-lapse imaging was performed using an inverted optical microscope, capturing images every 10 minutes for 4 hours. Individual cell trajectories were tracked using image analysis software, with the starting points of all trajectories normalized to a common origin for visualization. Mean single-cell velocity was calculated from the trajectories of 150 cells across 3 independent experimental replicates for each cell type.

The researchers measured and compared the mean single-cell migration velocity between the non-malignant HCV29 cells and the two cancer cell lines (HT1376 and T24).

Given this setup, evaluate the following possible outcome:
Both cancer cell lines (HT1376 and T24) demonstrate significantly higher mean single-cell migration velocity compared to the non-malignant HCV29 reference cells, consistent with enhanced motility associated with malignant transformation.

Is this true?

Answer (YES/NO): NO